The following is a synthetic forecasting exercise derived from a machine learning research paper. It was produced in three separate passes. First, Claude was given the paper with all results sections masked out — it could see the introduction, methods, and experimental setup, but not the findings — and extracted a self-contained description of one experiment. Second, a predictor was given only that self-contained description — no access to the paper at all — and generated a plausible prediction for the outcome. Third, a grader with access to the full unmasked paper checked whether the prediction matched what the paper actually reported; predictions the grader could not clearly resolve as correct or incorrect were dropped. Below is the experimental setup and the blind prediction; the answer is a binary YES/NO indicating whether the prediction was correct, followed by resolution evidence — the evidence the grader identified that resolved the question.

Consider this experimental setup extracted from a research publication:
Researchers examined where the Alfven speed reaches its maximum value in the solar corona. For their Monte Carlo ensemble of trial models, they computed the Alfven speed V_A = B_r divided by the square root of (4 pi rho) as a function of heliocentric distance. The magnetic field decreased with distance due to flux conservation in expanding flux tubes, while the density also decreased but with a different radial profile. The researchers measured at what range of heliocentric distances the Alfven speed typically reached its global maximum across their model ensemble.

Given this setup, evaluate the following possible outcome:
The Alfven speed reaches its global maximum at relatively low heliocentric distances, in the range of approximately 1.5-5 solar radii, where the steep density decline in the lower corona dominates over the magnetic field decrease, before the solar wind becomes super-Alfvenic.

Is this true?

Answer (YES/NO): YES